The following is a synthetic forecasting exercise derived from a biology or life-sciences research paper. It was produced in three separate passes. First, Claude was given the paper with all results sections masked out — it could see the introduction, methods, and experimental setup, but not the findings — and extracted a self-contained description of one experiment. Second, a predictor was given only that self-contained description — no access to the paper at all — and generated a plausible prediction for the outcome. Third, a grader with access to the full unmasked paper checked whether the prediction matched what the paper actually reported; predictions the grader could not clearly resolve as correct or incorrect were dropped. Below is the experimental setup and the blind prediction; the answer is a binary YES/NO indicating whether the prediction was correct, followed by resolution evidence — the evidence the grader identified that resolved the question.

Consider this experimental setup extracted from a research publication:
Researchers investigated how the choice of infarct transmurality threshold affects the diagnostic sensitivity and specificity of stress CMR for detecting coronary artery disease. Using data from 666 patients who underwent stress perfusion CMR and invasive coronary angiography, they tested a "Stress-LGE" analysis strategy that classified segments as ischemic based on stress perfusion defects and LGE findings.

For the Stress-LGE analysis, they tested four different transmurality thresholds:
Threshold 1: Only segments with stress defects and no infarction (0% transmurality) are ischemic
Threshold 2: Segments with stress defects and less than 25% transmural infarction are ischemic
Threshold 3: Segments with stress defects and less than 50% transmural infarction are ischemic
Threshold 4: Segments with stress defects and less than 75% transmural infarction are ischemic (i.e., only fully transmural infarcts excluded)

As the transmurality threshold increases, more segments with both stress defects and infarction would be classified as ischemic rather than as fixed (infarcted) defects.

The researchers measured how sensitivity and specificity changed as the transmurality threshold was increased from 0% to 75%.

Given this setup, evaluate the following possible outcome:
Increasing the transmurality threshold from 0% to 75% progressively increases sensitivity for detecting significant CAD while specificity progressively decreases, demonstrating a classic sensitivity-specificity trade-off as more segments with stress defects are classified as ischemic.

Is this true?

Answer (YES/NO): NO